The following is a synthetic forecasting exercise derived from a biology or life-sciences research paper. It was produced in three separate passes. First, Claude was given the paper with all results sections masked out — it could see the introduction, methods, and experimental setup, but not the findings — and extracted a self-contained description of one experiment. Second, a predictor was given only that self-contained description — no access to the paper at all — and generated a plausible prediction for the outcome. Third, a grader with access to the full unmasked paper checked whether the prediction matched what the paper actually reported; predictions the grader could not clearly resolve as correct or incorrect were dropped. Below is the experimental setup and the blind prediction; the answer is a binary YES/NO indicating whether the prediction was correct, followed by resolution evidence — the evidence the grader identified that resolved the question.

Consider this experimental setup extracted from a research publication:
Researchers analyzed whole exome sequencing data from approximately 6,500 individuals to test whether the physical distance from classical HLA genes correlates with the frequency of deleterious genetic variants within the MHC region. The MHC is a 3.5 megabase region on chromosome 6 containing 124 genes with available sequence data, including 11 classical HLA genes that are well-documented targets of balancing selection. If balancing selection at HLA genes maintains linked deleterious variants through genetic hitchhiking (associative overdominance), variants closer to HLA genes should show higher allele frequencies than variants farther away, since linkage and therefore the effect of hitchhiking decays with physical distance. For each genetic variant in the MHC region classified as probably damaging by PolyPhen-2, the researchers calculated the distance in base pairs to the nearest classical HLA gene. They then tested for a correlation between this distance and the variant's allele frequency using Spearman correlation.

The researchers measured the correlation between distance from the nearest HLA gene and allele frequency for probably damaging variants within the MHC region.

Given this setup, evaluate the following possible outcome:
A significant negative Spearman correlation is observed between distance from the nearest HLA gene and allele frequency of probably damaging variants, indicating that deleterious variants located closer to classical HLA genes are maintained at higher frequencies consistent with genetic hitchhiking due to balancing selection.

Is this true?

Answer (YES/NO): NO